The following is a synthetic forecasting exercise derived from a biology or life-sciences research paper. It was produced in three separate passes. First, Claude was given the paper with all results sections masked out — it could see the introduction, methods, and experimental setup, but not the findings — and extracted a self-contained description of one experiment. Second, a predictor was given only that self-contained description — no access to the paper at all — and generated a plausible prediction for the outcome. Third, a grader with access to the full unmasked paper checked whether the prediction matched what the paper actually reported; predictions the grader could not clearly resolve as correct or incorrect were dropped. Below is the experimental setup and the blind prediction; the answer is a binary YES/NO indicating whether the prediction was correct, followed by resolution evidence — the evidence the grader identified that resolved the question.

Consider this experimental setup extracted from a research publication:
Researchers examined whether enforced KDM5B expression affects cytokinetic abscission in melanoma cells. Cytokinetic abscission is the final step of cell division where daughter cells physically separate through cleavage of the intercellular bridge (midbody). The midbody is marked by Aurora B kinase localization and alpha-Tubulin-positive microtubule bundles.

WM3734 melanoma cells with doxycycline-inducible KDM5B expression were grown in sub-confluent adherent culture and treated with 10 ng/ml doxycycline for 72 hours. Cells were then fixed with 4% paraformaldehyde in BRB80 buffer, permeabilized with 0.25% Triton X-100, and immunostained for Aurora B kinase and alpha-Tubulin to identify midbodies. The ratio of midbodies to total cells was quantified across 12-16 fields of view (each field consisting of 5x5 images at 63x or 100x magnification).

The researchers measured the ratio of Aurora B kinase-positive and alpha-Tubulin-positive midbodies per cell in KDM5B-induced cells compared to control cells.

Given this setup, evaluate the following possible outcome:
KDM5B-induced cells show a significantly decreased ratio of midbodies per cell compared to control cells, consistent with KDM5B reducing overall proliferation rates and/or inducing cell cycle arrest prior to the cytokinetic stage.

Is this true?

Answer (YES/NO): NO